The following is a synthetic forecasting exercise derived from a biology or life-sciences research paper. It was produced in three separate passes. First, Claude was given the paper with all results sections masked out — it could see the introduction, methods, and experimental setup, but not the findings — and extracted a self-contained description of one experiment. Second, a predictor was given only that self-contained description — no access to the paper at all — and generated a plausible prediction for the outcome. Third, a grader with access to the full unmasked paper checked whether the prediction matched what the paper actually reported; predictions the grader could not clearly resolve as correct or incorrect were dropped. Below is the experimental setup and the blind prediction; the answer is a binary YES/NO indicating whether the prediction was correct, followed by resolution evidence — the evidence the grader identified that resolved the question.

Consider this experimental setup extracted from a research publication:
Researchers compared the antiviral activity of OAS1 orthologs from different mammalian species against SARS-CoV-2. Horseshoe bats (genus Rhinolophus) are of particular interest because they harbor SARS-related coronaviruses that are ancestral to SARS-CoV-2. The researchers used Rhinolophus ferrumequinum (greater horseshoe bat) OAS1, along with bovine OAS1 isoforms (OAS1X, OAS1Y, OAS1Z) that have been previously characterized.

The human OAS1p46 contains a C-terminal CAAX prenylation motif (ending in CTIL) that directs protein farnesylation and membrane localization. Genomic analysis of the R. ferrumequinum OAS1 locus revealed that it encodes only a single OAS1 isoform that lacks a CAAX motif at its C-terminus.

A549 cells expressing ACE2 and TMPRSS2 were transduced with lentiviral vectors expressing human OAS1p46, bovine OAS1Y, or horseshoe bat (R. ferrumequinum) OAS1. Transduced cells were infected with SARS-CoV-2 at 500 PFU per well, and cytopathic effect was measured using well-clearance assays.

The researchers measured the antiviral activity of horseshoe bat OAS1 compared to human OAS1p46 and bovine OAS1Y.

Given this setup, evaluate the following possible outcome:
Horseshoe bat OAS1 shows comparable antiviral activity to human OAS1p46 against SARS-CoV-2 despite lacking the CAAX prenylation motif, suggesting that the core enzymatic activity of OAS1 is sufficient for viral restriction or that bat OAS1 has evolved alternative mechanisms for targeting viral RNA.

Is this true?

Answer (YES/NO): NO